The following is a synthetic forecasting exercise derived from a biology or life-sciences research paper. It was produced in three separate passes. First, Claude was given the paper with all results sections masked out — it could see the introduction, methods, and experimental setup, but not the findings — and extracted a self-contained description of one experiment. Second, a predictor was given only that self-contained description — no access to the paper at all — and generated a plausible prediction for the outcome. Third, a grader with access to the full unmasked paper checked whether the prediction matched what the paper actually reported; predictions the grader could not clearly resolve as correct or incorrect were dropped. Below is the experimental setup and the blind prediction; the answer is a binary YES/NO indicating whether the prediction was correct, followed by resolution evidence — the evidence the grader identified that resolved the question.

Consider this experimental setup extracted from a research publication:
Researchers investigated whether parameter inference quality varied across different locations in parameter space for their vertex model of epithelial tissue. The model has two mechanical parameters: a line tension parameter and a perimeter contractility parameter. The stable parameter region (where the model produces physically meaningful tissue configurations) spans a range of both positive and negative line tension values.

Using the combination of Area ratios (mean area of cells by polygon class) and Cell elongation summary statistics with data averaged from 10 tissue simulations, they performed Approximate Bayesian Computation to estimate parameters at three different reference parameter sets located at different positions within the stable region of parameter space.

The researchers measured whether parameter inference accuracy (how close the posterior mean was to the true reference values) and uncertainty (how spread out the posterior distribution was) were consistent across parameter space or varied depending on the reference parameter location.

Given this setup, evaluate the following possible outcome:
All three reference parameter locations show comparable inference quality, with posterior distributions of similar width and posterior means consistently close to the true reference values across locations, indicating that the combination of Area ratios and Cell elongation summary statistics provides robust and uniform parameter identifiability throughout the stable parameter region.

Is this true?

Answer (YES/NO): NO